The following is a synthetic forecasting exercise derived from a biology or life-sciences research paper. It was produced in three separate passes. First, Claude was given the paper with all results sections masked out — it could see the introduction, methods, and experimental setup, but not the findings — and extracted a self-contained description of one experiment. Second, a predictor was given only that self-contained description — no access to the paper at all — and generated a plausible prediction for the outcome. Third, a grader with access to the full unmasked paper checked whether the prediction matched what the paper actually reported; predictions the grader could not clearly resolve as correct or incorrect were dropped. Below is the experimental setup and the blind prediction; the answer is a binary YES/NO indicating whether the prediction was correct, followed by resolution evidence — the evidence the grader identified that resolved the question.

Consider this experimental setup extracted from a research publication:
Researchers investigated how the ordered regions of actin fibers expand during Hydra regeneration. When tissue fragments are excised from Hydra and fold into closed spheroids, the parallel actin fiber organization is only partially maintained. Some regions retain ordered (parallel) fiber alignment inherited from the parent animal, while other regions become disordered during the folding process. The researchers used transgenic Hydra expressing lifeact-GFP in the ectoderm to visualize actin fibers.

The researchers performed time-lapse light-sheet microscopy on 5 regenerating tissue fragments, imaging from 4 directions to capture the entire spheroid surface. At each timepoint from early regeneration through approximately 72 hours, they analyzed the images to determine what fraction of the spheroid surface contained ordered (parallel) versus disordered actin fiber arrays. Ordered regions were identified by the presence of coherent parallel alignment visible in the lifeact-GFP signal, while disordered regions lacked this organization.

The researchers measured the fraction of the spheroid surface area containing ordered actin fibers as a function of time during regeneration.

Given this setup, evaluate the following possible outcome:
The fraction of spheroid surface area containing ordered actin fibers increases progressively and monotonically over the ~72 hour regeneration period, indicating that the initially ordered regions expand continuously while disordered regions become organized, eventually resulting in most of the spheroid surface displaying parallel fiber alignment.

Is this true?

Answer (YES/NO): NO